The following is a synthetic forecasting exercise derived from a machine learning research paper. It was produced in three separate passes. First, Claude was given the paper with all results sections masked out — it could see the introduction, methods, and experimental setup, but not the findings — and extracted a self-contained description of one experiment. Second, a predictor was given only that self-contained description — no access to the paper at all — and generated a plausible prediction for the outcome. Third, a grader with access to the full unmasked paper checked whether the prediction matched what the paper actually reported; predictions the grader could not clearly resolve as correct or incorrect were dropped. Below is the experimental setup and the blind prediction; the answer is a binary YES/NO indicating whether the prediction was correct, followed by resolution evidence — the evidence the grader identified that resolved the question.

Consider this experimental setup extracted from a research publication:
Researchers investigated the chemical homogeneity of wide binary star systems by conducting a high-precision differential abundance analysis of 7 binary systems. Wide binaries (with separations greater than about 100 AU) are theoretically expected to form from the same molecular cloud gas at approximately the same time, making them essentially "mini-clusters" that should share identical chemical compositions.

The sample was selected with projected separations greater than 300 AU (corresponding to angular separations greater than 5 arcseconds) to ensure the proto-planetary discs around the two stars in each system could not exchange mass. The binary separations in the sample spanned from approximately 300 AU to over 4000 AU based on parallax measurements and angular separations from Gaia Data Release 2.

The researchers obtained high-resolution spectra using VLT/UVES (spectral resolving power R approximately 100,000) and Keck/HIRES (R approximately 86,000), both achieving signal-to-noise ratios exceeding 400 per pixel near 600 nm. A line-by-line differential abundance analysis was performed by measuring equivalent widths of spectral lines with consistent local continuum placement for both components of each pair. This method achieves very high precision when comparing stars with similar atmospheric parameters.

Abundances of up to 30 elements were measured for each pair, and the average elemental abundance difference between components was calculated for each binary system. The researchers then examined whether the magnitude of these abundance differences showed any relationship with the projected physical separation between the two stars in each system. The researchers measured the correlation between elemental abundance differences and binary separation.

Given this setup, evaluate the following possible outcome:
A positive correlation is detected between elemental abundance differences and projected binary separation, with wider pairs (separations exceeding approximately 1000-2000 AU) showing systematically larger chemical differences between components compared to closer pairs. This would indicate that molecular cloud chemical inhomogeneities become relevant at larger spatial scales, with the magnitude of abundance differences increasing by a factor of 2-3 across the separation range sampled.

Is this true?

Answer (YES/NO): NO